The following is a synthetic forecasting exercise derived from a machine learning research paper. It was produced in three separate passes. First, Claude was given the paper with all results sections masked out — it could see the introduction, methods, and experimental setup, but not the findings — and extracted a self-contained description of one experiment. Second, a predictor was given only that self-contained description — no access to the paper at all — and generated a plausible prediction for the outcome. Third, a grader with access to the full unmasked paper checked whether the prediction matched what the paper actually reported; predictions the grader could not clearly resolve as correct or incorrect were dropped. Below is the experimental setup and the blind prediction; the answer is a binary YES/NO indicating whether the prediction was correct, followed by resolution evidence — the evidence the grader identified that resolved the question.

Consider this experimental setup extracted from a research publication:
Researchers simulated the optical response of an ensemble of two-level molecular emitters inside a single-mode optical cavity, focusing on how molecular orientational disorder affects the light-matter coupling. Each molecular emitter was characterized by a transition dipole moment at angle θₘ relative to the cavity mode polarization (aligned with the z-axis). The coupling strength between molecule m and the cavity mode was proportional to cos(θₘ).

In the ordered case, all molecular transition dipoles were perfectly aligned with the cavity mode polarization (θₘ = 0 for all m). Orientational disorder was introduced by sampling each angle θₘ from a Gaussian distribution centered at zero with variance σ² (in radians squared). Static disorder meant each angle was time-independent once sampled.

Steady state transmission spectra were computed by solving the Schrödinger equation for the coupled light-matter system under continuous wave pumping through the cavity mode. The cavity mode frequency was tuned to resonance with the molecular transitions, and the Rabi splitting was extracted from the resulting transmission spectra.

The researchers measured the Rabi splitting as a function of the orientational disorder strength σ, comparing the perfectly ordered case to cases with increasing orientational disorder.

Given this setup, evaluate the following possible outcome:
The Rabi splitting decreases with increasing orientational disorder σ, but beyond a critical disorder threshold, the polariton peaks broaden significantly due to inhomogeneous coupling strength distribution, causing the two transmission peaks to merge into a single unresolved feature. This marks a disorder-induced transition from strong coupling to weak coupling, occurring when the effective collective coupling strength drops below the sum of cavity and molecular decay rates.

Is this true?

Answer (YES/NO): NO